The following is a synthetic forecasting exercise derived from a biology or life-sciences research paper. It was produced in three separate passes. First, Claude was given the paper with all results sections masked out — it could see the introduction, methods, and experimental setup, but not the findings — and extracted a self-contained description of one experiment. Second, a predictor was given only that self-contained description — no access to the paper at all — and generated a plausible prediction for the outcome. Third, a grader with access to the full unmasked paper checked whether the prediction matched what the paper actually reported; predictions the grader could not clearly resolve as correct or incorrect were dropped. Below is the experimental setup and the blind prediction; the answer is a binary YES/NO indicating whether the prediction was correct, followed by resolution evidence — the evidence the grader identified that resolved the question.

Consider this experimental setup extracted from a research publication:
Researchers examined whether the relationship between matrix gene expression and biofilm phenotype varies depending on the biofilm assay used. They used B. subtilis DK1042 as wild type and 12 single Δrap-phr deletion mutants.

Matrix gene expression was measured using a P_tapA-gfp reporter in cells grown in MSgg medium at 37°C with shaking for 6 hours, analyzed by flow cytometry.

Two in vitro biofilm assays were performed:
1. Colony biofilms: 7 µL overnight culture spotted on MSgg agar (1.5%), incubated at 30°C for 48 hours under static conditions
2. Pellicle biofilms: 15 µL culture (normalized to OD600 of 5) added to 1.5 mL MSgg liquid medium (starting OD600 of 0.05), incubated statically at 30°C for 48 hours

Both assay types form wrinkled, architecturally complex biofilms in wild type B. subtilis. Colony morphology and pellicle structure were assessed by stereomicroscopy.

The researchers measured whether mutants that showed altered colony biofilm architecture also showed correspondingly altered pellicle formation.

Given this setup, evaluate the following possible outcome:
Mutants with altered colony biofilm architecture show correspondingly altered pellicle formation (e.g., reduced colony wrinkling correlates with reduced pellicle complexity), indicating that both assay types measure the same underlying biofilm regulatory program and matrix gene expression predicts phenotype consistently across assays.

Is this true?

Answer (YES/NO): NO